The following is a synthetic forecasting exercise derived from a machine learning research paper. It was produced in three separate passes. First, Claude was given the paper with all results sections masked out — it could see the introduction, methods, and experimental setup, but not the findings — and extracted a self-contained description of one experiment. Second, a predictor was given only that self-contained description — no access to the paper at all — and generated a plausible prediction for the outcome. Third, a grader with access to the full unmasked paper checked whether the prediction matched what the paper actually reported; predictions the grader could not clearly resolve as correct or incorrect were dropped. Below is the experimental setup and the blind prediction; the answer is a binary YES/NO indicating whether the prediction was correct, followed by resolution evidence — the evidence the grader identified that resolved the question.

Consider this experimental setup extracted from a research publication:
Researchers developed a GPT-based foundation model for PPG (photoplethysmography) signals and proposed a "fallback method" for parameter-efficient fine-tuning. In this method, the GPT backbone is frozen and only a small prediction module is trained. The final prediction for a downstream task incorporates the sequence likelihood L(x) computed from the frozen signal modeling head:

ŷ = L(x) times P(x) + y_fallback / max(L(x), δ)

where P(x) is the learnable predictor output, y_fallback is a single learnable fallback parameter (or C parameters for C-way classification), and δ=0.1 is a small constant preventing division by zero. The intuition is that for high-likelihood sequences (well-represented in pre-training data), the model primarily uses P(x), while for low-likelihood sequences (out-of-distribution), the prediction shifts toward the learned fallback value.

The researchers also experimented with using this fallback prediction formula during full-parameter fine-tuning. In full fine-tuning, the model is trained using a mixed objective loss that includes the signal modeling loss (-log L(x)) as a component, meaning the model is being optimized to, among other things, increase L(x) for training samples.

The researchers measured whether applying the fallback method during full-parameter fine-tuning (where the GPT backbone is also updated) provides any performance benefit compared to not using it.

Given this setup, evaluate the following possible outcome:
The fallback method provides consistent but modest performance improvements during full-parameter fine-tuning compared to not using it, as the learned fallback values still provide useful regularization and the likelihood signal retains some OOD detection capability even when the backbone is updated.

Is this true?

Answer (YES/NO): NO